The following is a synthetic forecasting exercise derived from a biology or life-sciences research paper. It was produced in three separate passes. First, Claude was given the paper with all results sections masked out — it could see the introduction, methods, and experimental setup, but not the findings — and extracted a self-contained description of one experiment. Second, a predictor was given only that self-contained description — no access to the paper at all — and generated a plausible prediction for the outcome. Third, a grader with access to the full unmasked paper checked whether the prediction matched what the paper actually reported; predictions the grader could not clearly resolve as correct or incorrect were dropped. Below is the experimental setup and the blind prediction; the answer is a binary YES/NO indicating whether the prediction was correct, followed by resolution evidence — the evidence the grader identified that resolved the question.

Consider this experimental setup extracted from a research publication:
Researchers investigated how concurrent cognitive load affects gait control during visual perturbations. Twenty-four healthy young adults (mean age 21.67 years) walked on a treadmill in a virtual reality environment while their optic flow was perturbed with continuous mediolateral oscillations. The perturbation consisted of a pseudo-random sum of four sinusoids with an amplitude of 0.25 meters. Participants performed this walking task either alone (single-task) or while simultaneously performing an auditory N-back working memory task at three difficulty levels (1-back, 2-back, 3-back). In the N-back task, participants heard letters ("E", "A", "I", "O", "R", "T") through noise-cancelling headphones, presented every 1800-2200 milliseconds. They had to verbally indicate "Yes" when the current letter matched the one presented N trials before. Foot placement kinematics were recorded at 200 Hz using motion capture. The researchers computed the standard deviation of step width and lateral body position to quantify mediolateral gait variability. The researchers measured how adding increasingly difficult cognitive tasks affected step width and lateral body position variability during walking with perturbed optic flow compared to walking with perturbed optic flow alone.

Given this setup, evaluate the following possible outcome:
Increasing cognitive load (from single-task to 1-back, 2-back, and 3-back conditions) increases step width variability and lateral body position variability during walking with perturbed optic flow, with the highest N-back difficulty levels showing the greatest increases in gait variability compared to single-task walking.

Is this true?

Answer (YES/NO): NO